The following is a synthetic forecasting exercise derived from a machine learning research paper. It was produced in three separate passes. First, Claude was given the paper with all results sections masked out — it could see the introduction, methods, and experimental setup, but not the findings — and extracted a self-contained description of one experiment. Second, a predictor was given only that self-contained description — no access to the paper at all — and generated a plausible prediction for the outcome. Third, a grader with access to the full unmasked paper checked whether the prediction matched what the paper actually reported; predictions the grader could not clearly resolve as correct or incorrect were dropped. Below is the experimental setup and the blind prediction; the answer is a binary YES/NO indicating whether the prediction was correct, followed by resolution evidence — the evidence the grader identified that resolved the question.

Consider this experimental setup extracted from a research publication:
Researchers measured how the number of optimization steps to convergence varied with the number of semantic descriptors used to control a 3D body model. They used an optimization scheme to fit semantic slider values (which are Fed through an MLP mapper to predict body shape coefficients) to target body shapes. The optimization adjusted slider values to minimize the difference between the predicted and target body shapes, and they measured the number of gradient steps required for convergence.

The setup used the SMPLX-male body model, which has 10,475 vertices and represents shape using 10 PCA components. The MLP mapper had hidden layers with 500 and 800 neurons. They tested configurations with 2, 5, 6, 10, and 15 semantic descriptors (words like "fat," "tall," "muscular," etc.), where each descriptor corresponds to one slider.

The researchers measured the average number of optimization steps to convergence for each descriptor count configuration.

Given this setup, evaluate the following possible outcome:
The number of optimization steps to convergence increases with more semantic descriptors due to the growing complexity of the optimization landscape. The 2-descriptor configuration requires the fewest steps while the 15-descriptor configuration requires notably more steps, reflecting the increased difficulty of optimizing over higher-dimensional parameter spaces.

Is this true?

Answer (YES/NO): YES